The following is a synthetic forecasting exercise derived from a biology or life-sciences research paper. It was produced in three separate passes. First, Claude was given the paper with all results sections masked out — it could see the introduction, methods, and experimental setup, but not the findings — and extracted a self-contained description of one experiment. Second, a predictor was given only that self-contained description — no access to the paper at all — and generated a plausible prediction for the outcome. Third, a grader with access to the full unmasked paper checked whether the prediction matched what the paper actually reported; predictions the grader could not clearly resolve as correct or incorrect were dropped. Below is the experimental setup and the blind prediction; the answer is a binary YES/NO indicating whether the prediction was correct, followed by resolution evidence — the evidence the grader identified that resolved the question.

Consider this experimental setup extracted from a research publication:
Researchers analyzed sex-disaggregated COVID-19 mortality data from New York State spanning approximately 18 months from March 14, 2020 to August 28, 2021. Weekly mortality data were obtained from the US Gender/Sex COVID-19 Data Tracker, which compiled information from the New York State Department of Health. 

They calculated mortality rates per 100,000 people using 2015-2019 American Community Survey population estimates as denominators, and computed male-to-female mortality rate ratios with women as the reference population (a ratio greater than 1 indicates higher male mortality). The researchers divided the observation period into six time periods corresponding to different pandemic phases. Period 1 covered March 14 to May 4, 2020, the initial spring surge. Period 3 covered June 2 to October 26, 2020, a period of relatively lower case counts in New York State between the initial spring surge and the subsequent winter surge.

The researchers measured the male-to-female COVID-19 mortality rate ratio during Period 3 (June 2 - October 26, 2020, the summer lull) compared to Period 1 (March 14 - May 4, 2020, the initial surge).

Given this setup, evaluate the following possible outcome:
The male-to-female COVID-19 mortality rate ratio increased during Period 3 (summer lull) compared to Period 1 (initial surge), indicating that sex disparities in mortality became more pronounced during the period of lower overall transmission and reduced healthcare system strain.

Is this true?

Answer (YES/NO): NO